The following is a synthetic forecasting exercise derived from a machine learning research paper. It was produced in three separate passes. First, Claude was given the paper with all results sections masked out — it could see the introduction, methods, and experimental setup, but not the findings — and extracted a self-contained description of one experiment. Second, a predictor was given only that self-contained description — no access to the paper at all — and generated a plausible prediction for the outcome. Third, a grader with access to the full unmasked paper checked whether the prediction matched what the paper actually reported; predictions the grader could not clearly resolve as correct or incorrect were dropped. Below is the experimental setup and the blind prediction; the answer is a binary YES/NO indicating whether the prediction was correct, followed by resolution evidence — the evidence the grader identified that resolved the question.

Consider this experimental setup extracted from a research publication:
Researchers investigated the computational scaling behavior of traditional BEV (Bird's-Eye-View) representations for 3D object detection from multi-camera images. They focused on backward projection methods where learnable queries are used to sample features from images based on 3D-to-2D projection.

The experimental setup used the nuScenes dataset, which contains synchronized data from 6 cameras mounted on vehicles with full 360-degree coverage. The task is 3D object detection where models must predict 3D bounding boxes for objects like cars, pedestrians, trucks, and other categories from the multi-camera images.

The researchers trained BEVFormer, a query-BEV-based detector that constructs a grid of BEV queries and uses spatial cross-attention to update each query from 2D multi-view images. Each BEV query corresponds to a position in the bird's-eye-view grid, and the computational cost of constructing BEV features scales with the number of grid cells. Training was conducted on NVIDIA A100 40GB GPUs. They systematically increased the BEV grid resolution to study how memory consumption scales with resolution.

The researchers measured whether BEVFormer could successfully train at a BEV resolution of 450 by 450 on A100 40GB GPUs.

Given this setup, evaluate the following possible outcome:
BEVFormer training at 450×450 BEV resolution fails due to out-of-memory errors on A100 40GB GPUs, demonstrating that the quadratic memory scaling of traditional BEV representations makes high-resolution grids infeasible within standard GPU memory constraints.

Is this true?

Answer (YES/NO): YES